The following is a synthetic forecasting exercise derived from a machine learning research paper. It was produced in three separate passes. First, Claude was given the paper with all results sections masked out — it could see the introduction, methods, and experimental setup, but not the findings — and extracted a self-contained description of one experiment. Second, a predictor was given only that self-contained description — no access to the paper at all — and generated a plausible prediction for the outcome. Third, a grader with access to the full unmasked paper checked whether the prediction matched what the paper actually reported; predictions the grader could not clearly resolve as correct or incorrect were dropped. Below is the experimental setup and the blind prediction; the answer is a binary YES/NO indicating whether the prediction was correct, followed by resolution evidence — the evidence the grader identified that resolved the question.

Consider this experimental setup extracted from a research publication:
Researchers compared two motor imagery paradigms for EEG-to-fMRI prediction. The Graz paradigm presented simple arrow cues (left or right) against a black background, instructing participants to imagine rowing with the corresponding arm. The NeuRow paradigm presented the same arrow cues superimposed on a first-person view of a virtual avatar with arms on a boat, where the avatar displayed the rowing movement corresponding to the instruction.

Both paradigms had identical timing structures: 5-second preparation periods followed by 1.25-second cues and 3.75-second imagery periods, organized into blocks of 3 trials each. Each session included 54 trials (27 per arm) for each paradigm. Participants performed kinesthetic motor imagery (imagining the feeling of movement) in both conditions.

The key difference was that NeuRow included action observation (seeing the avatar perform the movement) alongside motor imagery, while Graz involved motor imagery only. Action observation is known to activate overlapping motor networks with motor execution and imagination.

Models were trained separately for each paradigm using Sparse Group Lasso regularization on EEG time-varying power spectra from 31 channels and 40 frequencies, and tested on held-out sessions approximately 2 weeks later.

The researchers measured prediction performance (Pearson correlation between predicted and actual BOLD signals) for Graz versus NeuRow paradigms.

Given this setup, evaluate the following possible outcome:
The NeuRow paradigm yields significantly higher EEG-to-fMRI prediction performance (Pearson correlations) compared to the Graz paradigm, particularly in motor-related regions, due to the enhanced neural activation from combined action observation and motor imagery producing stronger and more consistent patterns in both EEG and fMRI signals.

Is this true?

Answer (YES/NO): NO